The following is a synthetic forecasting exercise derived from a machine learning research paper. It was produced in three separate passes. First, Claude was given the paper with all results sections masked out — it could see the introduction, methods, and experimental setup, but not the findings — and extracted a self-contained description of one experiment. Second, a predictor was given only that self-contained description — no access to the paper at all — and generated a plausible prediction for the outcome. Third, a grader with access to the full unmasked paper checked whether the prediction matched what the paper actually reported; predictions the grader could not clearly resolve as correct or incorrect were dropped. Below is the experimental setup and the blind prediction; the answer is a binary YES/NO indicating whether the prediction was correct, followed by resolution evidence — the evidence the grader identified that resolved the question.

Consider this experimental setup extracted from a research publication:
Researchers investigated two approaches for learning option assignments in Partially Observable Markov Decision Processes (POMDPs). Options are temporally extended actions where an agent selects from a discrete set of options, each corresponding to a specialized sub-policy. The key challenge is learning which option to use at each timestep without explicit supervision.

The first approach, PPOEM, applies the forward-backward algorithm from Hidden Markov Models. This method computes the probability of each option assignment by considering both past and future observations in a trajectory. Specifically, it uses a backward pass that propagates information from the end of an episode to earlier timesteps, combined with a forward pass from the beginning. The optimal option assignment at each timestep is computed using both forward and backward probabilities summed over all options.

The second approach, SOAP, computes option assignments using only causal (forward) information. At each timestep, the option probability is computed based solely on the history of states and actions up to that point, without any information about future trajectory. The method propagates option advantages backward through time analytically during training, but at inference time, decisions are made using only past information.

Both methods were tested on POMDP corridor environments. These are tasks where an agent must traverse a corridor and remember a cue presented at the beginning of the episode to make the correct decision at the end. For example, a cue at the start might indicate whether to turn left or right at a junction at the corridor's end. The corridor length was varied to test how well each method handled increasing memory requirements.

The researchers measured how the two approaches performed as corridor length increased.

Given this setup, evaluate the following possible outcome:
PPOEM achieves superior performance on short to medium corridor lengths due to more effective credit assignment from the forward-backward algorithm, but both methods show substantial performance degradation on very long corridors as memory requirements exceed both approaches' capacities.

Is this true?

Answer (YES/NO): NO